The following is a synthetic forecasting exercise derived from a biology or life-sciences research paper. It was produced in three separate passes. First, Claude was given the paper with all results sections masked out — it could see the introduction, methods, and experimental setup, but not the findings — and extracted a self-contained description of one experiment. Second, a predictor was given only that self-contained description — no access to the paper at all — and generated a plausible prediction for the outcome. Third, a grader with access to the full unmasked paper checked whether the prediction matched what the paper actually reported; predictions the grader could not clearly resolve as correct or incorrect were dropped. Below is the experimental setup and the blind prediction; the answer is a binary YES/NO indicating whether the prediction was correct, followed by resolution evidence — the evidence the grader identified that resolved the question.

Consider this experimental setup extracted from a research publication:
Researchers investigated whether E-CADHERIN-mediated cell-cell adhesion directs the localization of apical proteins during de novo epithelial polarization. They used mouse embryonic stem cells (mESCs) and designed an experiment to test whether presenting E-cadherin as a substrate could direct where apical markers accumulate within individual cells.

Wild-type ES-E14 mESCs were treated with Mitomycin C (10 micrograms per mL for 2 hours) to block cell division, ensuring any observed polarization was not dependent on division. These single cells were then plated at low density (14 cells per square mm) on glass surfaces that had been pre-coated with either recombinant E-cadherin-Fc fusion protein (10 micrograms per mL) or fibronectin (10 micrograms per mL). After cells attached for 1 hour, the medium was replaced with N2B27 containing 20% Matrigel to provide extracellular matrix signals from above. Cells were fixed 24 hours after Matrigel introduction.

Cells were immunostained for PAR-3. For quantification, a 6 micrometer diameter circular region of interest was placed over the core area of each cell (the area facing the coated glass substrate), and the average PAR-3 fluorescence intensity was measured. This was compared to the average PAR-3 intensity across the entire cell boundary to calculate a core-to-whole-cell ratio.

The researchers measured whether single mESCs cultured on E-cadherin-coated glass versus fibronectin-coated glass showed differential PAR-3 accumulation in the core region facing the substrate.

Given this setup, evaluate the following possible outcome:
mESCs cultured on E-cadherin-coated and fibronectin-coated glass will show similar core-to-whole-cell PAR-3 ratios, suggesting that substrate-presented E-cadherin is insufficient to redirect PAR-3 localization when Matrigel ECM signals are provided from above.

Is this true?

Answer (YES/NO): NO